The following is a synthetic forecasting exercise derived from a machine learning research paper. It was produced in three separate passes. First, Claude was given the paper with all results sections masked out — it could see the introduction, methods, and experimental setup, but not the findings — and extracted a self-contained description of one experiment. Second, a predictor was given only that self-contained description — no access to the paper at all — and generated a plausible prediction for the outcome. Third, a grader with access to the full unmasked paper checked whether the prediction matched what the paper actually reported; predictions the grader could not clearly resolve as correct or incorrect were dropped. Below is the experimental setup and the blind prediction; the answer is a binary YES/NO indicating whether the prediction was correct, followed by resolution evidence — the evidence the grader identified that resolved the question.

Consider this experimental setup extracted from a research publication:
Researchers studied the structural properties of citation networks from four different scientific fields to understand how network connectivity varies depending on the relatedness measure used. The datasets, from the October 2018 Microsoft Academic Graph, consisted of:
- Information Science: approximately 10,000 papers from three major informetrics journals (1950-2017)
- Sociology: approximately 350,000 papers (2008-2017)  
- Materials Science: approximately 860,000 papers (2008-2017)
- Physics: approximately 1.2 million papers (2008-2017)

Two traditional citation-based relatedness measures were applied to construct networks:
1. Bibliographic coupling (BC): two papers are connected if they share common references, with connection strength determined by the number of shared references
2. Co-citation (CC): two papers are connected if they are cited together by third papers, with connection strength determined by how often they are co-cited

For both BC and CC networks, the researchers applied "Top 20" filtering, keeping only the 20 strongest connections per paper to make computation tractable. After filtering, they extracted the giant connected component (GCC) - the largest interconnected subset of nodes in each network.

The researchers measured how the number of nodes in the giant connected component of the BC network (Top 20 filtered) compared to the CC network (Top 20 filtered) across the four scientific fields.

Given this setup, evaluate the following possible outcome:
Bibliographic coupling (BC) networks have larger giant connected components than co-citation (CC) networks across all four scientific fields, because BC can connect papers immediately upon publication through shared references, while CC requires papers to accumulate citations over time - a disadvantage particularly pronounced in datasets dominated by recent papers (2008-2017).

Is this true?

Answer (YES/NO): NO